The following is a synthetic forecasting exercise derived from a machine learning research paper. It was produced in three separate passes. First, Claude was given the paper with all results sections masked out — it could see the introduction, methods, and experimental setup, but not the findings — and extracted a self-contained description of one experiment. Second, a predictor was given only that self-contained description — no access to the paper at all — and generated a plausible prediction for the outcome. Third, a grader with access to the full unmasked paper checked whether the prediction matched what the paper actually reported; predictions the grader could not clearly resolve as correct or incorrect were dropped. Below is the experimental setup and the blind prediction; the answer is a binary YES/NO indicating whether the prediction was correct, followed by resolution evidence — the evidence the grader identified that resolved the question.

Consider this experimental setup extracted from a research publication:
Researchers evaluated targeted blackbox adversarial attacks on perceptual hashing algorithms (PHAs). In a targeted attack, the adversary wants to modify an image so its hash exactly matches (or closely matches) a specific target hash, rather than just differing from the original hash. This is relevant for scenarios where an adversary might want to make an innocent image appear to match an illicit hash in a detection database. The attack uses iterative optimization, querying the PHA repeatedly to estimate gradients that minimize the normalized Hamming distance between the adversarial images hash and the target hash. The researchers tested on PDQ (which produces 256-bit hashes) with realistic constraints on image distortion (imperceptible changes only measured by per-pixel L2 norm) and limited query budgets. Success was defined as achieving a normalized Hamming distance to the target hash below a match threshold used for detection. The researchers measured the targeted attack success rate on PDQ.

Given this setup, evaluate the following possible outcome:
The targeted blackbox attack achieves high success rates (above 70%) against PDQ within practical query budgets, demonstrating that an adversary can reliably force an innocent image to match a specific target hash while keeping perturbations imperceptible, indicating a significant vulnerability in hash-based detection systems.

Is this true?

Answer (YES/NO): NO